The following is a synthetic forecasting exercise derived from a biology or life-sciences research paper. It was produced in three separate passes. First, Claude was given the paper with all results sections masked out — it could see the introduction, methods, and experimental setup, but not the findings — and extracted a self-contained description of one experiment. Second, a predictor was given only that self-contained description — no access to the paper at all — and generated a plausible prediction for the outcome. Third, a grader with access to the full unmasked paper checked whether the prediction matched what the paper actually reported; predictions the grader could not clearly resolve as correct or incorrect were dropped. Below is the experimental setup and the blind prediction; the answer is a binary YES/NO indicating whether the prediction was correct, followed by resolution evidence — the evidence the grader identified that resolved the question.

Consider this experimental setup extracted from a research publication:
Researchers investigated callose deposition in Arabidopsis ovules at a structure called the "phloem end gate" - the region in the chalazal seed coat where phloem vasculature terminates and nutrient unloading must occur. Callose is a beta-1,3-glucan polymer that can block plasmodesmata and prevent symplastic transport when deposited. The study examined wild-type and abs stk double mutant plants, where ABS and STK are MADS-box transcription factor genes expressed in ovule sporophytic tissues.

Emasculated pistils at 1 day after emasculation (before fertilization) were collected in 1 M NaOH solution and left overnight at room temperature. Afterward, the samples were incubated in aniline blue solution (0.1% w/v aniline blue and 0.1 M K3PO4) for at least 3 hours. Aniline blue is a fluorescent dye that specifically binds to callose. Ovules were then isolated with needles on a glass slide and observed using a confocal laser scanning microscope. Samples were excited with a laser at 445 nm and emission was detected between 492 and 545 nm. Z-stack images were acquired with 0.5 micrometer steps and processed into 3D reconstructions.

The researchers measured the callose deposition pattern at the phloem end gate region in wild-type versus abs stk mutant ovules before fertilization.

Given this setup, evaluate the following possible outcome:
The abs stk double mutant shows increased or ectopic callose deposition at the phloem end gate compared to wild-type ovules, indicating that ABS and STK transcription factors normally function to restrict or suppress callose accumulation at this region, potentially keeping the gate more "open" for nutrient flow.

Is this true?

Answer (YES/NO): NO